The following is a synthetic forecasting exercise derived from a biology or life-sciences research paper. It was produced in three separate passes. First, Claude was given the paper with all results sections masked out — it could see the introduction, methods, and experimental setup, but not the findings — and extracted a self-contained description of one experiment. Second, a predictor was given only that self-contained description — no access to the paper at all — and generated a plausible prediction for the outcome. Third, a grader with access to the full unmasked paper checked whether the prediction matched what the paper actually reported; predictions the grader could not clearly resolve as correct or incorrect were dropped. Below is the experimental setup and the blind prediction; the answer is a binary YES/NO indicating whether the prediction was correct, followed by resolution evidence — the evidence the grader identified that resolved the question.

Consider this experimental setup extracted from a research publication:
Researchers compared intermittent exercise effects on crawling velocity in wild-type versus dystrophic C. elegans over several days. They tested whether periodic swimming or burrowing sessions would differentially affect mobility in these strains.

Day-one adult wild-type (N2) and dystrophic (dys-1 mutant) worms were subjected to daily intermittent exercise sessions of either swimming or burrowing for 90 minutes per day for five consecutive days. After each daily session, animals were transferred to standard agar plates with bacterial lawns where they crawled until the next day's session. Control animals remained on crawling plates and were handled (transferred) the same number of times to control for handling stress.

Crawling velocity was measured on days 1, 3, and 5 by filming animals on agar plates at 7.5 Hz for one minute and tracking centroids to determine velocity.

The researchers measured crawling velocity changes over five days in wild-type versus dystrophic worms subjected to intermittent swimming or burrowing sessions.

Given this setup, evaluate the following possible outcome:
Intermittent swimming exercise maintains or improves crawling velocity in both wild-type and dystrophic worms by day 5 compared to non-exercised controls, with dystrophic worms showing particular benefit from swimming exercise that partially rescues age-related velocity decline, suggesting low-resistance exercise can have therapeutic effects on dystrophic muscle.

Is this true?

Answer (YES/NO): NO